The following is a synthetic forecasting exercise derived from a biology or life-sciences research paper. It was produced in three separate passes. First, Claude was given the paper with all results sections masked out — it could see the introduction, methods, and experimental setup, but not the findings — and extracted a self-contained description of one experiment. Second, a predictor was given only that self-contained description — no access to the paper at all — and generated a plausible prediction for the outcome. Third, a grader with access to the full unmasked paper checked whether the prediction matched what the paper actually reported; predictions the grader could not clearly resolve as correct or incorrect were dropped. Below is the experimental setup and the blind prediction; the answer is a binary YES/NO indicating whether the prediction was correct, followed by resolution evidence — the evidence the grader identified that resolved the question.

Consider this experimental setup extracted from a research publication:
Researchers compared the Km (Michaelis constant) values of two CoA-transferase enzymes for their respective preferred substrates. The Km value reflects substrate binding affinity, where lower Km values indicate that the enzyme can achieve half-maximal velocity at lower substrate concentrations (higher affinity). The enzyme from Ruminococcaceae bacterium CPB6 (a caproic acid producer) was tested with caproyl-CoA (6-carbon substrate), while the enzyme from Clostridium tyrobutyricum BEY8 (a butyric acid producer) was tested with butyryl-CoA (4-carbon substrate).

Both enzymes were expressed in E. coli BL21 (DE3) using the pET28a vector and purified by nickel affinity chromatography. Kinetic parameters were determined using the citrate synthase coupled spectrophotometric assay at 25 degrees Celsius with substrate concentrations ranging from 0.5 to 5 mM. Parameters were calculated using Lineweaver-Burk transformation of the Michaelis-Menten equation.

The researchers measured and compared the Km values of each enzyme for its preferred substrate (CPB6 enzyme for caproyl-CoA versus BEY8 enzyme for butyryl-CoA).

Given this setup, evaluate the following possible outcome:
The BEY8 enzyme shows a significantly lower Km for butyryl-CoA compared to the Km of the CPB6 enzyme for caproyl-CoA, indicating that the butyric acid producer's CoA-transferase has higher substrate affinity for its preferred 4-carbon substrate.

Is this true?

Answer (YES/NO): NO